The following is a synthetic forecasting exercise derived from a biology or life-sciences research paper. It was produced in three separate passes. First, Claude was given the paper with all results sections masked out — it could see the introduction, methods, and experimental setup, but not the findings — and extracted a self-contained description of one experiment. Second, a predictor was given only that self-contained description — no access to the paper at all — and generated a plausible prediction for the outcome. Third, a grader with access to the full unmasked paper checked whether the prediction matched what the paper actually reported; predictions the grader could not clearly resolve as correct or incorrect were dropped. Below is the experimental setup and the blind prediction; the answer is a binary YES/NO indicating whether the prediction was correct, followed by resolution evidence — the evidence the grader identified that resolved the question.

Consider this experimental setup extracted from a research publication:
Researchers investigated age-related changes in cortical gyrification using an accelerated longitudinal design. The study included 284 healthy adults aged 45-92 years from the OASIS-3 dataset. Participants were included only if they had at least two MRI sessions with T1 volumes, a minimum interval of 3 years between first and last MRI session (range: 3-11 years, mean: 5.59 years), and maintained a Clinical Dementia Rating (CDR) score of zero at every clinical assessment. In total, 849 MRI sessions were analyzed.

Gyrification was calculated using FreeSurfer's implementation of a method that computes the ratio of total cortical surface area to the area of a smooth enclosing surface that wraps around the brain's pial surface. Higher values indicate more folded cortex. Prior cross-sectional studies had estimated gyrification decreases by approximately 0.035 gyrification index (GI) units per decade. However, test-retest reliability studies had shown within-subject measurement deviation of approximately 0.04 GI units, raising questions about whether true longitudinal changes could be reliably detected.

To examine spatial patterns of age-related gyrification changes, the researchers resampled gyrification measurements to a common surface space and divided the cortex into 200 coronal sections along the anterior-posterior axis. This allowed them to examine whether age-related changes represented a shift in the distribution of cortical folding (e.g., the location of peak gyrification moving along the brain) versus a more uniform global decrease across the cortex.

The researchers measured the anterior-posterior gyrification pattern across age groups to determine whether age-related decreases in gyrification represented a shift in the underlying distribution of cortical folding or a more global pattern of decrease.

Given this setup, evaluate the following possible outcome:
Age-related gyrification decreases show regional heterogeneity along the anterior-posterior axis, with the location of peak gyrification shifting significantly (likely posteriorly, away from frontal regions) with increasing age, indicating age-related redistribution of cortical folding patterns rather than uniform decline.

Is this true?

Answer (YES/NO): NO